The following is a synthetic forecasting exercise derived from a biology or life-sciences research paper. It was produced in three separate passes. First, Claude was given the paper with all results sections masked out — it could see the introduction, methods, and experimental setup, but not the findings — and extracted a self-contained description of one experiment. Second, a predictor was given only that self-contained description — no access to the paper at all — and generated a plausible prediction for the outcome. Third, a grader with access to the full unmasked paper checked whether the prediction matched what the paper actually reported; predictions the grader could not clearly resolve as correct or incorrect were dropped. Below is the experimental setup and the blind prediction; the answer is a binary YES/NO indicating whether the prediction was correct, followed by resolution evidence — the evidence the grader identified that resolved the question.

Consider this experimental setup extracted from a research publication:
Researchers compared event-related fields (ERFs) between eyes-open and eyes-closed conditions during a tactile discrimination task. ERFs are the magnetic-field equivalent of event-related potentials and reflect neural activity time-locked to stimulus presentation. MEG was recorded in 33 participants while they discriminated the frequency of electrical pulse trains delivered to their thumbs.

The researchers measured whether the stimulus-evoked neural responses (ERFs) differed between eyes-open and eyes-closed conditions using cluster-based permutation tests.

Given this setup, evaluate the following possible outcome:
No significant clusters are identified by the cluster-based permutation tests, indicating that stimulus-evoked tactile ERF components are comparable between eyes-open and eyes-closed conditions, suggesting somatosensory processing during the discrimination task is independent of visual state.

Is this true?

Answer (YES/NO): YES